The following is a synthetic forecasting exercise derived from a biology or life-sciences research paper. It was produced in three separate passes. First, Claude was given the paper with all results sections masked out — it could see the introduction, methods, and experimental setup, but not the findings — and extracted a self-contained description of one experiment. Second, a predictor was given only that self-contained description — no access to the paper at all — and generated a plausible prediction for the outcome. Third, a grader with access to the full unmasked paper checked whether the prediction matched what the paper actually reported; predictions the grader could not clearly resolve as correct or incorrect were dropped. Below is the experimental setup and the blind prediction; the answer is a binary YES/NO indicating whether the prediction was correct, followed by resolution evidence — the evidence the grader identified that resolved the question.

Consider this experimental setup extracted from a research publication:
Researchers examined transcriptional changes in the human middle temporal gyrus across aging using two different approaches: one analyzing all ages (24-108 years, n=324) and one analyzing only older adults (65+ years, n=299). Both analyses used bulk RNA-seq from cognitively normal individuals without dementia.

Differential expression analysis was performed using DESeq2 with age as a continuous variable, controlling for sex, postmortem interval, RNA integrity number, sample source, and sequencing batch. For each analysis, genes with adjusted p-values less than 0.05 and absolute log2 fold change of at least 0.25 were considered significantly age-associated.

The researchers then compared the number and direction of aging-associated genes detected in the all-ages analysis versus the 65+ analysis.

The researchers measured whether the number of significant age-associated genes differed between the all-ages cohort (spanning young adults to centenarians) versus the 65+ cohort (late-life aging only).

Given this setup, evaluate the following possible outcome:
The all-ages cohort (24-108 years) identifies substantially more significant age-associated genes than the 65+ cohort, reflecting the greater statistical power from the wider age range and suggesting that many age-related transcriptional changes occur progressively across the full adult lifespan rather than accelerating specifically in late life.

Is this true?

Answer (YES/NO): YES